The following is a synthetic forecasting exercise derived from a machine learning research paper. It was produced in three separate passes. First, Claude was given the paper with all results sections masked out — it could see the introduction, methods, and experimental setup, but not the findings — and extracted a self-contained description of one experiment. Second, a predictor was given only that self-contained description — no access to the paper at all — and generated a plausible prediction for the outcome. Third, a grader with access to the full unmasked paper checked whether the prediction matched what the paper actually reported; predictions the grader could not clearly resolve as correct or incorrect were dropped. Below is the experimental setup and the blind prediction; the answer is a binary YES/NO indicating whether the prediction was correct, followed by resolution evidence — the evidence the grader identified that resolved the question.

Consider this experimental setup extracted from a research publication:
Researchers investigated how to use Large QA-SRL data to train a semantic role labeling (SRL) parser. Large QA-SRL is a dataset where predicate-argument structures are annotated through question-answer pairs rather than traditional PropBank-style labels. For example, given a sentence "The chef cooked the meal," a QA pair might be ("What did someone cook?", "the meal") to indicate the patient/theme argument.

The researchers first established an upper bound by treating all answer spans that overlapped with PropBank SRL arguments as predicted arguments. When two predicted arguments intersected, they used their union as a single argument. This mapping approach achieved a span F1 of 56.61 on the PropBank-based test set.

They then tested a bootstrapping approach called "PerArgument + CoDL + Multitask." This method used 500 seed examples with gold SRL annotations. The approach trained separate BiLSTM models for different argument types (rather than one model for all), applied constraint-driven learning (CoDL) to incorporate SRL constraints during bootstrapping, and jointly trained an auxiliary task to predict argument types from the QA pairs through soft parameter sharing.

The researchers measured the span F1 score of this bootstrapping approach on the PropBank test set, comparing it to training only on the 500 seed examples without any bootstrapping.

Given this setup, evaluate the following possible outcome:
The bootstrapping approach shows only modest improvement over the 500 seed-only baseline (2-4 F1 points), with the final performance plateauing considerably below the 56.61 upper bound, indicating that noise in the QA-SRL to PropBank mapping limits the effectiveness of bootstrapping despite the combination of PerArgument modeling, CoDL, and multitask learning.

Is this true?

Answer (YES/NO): NO